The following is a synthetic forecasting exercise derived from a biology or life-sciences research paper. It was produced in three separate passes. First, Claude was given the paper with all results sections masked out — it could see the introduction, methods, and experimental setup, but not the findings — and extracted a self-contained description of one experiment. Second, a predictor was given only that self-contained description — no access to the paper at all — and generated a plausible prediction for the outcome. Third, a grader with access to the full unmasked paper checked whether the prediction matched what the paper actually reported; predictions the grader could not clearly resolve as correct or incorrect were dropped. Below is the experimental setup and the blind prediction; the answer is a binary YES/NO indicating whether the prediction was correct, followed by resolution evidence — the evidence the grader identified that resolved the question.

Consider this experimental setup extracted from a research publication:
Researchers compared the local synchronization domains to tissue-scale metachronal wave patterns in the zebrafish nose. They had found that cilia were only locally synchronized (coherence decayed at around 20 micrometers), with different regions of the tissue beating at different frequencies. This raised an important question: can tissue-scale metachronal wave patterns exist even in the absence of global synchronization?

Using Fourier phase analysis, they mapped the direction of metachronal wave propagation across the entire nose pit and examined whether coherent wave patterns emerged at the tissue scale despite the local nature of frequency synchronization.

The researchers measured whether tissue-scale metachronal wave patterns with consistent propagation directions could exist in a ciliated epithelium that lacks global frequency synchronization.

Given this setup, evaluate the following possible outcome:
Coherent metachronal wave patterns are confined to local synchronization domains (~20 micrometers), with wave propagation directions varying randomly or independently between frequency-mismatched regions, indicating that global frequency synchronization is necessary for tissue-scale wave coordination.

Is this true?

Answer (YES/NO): NO